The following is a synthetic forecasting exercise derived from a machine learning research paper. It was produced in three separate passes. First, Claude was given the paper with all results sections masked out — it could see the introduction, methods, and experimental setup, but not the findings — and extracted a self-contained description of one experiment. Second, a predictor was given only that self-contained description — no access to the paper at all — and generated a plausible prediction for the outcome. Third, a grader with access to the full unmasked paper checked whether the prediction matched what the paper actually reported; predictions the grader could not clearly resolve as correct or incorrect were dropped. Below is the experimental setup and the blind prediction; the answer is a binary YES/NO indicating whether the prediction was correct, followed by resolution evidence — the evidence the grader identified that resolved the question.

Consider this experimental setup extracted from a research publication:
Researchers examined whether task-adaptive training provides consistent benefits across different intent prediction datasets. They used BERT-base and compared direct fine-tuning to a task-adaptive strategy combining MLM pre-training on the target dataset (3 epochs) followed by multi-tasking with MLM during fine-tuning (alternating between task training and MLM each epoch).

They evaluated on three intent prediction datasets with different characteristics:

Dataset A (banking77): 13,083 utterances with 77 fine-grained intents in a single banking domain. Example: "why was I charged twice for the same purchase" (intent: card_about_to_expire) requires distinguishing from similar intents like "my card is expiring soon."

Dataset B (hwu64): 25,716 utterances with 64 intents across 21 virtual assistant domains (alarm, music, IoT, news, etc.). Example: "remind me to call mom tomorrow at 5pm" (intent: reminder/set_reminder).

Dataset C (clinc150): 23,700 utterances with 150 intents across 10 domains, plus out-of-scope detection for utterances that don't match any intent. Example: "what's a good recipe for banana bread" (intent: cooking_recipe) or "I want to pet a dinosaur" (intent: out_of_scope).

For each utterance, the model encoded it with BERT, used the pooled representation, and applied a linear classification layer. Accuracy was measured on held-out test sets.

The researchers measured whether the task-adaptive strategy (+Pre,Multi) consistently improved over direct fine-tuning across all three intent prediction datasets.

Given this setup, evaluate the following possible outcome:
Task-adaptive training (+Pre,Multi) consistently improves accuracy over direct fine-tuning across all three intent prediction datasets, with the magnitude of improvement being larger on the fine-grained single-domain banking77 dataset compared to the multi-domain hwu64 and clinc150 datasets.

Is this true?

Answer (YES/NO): NO